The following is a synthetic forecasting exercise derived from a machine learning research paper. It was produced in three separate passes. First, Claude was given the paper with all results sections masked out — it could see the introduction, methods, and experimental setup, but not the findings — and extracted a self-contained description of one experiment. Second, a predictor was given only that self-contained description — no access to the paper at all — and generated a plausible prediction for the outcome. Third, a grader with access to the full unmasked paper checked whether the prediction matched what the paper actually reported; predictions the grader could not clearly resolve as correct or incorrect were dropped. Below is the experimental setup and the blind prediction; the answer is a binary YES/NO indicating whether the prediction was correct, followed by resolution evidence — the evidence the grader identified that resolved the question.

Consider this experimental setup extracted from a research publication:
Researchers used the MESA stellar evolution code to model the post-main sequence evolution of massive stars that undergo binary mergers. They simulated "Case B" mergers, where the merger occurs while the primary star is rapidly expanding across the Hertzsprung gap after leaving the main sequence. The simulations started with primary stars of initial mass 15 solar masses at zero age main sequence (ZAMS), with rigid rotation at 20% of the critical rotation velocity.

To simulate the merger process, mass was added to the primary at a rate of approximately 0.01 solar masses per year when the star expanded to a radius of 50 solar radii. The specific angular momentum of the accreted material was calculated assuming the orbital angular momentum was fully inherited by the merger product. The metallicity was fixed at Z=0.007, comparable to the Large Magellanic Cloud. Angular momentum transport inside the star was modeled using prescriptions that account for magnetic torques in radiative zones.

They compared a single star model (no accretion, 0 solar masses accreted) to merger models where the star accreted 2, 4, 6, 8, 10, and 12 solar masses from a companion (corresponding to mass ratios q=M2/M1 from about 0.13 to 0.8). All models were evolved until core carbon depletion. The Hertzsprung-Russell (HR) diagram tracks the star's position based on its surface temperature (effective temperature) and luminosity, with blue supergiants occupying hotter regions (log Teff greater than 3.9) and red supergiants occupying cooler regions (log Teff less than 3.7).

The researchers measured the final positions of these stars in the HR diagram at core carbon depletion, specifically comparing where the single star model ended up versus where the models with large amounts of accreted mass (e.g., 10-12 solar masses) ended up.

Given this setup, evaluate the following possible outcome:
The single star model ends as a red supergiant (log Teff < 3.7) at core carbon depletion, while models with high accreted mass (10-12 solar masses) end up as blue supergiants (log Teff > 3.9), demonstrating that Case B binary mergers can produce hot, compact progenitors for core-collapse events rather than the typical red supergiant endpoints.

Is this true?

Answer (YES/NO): YES